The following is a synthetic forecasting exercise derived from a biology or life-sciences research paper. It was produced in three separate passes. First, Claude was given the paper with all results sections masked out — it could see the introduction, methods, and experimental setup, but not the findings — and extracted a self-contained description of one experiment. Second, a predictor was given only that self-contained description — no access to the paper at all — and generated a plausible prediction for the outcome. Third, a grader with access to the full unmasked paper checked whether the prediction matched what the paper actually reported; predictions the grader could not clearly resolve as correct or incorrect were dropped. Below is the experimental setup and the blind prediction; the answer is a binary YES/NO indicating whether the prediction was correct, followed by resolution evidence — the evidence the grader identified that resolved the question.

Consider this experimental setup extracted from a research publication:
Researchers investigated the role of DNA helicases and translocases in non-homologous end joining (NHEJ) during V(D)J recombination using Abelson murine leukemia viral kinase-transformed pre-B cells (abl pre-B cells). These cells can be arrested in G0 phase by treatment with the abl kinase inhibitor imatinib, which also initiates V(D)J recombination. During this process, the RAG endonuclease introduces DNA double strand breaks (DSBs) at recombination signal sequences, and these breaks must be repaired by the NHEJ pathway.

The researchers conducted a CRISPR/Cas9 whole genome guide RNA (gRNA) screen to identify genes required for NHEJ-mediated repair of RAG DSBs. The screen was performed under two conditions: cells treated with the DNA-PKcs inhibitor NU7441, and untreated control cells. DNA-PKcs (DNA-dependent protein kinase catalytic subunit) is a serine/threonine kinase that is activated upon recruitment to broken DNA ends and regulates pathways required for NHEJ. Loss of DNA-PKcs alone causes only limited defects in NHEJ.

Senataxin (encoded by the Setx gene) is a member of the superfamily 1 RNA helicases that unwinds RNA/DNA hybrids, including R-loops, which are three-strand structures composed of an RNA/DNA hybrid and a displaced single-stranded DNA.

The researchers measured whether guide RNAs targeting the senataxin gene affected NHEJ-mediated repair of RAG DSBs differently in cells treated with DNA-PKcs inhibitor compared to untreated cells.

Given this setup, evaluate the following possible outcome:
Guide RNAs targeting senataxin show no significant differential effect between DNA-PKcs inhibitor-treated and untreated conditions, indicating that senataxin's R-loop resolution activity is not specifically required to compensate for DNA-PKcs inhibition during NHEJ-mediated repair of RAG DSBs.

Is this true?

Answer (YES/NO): NO